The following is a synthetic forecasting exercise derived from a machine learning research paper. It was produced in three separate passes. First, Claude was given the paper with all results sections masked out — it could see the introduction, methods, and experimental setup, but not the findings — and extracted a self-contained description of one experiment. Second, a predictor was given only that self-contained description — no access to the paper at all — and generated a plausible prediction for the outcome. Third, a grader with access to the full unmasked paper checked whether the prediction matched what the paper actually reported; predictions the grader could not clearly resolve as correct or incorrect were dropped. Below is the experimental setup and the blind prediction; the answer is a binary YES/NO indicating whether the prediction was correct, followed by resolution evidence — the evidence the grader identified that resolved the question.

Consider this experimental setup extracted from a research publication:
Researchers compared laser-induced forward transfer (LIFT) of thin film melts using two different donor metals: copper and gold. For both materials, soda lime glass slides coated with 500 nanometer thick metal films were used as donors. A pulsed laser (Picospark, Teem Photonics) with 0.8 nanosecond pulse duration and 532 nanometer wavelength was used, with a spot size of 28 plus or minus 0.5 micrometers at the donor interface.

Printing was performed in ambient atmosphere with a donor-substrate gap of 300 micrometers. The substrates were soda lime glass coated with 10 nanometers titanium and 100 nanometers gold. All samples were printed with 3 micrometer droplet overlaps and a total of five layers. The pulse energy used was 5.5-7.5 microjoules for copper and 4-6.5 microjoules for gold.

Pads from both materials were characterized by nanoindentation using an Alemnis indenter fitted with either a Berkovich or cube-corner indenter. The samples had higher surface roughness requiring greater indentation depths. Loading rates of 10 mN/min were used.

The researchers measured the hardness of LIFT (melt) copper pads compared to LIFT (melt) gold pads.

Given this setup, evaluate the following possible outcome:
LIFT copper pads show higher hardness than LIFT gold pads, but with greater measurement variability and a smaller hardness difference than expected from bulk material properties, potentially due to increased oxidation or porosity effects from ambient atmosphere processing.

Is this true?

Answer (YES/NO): NO